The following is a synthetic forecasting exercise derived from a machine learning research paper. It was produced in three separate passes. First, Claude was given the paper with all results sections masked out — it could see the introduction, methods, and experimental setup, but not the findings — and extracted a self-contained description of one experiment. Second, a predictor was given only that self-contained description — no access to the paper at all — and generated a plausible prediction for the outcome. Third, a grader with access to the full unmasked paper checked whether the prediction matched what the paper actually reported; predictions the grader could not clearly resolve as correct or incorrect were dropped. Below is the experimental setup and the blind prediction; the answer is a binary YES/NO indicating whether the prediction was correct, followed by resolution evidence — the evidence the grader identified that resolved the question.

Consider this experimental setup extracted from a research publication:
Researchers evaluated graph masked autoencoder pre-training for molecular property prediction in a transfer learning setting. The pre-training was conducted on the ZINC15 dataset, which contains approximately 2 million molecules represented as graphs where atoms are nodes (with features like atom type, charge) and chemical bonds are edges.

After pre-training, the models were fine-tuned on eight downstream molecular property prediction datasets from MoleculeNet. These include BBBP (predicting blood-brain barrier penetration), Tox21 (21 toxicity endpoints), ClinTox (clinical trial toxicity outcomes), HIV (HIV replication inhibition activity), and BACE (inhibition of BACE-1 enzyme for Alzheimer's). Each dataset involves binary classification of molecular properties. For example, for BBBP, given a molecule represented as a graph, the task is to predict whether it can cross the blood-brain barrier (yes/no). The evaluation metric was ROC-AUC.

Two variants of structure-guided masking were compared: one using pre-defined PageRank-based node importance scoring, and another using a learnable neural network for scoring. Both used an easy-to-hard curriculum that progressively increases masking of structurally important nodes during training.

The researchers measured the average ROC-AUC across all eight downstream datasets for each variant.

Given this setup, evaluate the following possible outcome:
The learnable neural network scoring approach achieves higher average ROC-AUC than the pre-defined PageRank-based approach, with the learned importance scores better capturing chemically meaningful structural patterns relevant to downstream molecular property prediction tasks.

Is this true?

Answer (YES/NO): NO